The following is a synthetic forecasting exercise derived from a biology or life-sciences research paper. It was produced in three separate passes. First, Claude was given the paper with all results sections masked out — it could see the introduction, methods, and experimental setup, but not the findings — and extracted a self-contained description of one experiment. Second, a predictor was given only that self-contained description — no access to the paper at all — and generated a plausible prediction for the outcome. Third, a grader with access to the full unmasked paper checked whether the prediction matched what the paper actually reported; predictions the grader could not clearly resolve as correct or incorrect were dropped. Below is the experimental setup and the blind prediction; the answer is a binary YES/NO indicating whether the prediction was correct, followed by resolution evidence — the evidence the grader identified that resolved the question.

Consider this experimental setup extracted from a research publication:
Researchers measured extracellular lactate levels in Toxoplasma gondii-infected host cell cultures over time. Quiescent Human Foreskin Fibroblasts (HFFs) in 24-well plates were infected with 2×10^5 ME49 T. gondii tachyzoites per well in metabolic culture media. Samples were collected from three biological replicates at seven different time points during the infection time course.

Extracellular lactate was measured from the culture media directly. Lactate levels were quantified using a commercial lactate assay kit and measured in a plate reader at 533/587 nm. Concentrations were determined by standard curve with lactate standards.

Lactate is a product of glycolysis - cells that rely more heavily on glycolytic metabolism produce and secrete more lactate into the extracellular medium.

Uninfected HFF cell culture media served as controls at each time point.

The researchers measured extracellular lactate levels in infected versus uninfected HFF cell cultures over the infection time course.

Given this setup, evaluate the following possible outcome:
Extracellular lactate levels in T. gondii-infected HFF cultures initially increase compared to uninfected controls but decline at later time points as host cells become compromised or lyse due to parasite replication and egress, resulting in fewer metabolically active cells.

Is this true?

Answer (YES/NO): NO